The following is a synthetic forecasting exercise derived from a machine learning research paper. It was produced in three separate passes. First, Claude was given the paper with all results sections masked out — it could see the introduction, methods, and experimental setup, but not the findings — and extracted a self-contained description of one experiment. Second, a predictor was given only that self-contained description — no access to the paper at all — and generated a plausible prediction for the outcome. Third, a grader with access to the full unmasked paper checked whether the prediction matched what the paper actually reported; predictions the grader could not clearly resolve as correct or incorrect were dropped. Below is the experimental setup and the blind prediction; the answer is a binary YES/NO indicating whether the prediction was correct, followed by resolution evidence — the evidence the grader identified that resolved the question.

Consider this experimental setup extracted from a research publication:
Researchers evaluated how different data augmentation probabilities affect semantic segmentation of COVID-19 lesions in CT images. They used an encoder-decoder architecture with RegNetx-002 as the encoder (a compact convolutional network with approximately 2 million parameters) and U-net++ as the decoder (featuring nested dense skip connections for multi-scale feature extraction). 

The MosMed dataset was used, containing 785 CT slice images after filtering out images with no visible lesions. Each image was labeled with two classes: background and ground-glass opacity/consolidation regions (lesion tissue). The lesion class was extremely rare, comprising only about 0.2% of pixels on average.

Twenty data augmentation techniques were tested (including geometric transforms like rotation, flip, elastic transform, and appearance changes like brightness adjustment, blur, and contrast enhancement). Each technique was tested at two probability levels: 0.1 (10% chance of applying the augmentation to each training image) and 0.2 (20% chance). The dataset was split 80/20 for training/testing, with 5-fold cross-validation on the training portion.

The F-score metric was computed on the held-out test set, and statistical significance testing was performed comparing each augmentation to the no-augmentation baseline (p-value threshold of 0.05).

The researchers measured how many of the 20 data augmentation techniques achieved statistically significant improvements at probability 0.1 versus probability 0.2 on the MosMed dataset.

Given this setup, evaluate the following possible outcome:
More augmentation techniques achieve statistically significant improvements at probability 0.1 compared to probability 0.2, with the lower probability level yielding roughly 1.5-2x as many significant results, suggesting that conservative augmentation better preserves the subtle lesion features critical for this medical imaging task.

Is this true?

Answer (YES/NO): NO